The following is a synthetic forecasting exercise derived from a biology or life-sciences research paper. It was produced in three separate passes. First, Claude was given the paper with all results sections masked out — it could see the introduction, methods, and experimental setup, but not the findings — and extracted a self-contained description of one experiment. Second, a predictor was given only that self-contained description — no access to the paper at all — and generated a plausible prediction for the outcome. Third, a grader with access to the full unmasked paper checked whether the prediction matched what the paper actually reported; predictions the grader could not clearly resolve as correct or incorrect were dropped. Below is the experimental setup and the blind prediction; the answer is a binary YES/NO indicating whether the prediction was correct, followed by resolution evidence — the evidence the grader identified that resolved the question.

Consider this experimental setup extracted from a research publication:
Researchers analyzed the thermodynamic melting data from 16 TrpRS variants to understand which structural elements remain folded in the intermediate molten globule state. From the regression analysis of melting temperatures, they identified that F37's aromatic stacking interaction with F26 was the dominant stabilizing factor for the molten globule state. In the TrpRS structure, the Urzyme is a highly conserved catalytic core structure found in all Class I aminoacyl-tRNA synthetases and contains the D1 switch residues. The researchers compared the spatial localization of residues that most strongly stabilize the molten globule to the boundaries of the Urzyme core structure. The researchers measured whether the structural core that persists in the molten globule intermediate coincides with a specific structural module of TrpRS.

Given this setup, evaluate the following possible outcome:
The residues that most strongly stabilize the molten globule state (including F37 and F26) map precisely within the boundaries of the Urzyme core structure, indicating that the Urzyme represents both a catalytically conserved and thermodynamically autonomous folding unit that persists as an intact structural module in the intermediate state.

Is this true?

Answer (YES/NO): YES